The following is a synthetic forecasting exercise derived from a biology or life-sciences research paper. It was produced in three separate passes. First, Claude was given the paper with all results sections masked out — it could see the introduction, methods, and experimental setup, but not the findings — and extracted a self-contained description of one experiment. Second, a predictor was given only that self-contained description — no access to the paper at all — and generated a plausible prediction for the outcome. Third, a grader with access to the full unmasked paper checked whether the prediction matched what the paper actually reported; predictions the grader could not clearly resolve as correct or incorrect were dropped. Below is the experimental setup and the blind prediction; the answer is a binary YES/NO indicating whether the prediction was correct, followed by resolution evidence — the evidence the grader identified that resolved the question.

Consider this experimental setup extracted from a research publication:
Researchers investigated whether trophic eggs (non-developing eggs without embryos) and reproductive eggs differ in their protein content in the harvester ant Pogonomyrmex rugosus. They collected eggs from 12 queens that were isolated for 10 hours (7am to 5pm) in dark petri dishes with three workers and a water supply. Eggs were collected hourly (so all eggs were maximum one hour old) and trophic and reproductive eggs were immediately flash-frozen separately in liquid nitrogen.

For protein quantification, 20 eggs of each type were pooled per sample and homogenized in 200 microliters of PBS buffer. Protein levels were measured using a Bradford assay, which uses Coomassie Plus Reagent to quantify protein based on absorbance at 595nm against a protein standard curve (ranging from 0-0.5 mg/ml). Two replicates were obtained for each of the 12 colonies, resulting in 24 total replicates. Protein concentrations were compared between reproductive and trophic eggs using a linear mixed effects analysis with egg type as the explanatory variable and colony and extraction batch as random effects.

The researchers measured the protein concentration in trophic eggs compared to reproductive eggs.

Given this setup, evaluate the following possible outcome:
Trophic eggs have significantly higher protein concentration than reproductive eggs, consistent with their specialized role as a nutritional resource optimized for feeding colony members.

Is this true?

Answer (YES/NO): NO